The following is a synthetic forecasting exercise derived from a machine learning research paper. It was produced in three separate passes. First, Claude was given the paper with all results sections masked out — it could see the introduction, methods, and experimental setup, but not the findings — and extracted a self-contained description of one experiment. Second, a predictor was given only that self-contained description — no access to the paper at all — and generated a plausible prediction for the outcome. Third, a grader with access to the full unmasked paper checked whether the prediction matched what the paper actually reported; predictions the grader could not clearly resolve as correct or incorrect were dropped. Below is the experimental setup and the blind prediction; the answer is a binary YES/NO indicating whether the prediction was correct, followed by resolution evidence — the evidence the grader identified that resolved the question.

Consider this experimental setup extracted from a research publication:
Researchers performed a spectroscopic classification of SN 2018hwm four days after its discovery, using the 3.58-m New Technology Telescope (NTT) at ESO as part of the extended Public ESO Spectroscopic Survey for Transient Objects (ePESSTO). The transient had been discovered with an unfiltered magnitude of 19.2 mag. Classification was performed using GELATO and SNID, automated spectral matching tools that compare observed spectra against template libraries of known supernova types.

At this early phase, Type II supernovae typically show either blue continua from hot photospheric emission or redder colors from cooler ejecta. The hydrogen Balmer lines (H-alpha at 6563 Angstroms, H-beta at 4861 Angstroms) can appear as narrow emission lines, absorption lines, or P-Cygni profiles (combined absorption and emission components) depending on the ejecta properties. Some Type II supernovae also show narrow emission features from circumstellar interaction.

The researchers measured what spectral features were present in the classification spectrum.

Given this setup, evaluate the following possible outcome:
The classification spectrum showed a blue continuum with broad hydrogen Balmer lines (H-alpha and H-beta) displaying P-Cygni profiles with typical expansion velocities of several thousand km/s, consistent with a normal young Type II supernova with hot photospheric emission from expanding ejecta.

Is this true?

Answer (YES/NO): YES